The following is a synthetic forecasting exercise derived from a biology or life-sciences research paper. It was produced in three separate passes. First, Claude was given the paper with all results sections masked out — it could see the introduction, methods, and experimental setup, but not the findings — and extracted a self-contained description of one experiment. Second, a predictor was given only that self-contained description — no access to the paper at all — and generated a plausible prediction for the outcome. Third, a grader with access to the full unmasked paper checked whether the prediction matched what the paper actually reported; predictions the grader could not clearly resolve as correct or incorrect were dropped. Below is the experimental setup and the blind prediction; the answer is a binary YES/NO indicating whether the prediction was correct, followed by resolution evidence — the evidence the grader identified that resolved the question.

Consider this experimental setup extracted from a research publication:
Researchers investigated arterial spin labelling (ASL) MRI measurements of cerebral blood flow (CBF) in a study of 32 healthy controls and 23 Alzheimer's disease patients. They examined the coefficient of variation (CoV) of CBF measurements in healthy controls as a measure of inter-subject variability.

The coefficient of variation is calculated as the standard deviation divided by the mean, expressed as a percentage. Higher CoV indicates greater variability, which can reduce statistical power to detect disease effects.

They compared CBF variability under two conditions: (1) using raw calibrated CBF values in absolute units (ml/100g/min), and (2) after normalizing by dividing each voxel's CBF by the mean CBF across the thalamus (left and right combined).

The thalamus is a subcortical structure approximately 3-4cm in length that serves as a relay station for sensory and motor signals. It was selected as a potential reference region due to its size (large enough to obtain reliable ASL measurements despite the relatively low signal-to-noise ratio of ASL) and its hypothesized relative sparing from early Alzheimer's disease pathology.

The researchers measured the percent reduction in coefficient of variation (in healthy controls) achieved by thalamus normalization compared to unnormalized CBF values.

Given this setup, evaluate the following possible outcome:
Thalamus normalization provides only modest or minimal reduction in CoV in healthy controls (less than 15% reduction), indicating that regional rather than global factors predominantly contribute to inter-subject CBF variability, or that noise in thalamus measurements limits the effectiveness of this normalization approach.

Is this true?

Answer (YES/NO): NO